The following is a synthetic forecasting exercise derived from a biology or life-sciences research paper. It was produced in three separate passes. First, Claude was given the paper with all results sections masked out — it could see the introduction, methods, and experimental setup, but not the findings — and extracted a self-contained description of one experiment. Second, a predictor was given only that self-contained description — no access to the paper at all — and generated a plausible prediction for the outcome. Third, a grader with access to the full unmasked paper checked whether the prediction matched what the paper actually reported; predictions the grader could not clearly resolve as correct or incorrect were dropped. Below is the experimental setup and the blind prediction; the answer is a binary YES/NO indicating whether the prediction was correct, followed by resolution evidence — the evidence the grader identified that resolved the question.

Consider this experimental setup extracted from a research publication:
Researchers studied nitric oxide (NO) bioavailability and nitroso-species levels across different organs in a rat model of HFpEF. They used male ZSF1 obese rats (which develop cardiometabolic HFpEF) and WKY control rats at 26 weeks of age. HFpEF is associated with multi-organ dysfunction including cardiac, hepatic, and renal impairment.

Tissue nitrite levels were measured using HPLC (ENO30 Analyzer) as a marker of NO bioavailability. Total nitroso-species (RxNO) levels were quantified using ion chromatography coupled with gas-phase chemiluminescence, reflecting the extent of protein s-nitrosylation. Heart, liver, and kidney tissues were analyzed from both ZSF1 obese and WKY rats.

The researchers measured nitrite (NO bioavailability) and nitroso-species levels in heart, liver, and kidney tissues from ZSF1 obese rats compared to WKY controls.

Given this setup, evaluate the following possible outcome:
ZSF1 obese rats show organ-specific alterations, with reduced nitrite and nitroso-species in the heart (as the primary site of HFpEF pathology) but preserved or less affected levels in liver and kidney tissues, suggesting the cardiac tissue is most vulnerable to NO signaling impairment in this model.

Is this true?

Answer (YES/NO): NO